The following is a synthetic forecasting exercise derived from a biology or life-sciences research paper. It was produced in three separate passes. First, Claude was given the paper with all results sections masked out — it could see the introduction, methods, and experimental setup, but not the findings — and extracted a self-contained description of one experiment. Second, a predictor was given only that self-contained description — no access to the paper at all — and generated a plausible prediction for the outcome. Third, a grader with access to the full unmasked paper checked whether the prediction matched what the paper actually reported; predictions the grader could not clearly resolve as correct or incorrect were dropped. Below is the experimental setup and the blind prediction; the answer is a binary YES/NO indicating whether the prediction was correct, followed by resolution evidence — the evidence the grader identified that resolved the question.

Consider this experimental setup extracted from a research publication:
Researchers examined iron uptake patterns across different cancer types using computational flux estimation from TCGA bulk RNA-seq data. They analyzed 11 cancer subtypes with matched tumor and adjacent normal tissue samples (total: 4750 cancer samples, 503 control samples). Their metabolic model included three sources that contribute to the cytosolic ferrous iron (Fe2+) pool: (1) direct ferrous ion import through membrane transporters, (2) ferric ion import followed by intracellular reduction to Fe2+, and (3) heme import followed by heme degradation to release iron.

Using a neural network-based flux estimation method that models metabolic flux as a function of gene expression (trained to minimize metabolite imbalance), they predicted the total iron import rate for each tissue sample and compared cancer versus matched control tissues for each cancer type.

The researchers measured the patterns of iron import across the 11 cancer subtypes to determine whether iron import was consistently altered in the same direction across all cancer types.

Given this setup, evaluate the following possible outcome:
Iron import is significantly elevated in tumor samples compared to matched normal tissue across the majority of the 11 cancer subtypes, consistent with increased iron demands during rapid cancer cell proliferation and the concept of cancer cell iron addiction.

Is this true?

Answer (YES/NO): NO